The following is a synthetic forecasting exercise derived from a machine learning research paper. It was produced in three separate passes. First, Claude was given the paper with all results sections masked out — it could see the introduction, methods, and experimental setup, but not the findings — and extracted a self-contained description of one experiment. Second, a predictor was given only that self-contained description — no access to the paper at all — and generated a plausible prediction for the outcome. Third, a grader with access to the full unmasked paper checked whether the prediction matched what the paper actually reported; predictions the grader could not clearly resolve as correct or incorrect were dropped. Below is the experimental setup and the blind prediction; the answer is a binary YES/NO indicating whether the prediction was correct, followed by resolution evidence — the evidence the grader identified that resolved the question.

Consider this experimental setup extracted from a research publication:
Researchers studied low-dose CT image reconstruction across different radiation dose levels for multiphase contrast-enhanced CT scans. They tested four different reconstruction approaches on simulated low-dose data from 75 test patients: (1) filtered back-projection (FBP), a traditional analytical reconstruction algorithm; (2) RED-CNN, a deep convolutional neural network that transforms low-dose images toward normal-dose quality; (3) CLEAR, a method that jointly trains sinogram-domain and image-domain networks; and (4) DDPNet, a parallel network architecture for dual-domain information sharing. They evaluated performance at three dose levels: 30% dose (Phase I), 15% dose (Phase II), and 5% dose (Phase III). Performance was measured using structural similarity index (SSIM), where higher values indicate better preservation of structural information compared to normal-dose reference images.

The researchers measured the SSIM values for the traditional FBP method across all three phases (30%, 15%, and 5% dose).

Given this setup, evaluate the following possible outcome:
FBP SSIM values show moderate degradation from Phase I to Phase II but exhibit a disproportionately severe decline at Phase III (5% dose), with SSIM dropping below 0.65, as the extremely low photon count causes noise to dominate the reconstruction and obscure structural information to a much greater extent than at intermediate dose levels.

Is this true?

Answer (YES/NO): NO